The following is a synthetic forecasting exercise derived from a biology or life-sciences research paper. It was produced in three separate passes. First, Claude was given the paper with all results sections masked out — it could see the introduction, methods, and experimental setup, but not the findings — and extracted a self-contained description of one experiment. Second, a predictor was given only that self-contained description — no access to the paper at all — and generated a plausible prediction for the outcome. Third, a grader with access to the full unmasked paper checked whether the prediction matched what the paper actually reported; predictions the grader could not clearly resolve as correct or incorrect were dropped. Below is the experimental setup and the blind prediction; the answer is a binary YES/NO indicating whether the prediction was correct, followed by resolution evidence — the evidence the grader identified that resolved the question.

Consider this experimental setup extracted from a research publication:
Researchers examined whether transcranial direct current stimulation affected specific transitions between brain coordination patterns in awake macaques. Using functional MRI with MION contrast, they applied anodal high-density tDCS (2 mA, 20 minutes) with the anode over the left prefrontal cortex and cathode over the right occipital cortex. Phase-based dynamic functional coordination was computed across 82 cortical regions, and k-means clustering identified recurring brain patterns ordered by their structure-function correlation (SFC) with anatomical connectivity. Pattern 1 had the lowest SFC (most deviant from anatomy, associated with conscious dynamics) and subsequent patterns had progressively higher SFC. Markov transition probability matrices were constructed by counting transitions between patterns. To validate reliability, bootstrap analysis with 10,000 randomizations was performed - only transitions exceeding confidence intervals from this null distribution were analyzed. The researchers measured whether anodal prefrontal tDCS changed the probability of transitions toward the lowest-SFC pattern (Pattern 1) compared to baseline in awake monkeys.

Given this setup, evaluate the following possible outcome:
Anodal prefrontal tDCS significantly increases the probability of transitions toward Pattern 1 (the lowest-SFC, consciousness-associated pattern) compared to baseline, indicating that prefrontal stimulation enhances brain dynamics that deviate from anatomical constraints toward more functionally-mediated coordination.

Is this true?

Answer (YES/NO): NO